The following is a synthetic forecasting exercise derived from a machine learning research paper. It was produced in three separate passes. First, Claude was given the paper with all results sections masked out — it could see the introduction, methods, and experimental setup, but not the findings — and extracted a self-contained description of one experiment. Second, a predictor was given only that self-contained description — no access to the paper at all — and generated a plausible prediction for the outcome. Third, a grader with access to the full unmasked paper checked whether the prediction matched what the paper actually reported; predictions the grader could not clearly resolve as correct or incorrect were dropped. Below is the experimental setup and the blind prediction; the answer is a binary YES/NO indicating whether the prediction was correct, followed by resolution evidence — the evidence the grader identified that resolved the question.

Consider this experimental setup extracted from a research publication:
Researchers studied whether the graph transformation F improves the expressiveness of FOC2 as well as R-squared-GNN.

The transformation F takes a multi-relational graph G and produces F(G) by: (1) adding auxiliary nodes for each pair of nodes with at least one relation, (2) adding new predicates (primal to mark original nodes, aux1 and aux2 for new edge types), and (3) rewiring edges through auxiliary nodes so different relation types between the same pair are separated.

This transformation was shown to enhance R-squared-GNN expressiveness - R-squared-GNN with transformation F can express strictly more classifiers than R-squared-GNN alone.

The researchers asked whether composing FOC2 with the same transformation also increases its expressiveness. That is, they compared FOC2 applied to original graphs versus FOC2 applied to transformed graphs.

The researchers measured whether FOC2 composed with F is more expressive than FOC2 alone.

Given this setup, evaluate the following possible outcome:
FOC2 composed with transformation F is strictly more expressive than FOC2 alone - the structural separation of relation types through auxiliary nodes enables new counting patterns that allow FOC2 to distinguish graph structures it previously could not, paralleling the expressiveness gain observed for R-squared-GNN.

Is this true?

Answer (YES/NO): NO